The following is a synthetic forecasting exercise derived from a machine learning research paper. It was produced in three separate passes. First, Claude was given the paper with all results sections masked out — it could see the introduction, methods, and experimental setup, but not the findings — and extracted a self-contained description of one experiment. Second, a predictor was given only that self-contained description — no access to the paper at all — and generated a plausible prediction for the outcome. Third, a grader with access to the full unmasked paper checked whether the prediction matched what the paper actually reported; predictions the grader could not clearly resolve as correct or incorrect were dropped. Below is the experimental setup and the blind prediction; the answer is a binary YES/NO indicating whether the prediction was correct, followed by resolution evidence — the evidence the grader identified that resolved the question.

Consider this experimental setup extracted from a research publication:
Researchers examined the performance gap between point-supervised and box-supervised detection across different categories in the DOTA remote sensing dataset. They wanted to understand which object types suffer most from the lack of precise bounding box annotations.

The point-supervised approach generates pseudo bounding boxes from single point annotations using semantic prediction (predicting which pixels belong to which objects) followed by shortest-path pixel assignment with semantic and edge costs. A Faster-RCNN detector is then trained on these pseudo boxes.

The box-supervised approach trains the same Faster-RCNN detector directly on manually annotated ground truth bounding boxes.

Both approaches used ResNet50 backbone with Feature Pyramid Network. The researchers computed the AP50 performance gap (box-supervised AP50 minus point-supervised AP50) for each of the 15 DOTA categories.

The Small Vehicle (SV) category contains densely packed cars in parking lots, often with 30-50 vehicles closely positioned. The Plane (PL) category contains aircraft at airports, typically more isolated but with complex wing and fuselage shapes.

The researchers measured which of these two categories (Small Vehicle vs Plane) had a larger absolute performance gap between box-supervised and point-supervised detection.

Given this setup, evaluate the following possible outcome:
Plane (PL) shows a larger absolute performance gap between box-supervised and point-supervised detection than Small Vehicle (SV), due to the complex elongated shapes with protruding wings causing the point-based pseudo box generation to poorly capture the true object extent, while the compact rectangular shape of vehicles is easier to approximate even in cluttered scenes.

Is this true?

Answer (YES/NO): YES